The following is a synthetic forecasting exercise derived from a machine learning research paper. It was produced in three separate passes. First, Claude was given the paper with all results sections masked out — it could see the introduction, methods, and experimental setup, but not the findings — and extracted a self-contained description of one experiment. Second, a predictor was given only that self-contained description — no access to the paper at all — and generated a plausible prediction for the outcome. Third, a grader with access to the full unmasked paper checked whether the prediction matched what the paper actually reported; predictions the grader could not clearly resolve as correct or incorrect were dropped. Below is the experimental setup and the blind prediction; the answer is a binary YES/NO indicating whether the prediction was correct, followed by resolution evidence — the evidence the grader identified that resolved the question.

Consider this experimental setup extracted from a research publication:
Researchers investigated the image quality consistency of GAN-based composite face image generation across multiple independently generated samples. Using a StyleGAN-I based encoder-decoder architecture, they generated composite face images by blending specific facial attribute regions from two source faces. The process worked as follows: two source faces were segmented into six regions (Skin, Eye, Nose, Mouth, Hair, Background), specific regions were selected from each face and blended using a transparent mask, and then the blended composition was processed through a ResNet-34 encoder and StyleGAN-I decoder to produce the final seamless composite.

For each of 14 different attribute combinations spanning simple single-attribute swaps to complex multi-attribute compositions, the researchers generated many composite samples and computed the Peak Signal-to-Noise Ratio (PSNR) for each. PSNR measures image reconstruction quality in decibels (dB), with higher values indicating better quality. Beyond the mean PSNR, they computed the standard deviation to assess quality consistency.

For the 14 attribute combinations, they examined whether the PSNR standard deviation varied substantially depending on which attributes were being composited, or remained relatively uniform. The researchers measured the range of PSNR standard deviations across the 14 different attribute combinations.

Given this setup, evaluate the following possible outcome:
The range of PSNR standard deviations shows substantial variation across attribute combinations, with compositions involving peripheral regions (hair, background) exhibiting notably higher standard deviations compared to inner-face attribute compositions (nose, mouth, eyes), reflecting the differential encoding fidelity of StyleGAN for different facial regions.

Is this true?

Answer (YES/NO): NO